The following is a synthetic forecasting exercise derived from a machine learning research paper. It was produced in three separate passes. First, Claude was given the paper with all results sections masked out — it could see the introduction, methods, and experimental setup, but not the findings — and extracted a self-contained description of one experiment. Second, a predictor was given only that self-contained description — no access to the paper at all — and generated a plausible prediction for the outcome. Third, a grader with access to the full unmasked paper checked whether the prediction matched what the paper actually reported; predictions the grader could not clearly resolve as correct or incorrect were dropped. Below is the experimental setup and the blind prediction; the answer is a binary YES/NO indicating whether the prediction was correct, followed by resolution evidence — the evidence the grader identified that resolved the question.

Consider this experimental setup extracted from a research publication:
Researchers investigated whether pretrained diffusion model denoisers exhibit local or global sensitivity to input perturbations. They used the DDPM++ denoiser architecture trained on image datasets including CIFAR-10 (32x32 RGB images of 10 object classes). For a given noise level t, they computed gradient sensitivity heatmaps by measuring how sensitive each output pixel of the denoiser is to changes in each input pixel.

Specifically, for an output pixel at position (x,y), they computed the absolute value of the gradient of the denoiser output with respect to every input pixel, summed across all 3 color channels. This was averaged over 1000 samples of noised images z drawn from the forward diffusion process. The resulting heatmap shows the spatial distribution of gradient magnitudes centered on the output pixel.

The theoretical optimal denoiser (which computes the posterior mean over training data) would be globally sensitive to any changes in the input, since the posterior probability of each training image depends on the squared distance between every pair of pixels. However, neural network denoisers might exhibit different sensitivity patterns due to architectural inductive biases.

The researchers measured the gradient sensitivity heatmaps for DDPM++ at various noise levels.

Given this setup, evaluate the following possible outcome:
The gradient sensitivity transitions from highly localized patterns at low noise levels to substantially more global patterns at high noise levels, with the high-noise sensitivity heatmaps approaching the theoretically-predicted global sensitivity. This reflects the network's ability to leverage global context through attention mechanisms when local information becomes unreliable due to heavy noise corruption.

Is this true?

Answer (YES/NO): NO